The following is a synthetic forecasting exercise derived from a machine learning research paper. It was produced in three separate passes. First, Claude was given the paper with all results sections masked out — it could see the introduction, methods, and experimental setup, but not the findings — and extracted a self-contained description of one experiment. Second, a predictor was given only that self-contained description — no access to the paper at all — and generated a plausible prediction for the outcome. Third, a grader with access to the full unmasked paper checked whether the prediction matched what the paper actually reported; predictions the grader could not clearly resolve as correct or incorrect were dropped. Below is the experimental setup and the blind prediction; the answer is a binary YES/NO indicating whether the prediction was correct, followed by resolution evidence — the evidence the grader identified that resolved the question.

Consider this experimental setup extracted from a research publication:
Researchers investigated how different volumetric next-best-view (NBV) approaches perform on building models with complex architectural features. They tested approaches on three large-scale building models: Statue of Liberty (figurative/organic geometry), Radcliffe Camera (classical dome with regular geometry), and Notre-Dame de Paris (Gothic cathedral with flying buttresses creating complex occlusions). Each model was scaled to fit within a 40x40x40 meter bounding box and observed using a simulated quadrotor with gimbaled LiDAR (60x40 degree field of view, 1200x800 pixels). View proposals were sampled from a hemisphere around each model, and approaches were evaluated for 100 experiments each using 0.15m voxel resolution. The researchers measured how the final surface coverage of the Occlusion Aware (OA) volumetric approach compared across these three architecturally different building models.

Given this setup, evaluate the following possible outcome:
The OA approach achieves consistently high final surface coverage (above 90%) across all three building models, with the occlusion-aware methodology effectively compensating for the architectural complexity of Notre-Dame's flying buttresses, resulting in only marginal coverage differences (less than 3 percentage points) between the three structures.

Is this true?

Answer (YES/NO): NO